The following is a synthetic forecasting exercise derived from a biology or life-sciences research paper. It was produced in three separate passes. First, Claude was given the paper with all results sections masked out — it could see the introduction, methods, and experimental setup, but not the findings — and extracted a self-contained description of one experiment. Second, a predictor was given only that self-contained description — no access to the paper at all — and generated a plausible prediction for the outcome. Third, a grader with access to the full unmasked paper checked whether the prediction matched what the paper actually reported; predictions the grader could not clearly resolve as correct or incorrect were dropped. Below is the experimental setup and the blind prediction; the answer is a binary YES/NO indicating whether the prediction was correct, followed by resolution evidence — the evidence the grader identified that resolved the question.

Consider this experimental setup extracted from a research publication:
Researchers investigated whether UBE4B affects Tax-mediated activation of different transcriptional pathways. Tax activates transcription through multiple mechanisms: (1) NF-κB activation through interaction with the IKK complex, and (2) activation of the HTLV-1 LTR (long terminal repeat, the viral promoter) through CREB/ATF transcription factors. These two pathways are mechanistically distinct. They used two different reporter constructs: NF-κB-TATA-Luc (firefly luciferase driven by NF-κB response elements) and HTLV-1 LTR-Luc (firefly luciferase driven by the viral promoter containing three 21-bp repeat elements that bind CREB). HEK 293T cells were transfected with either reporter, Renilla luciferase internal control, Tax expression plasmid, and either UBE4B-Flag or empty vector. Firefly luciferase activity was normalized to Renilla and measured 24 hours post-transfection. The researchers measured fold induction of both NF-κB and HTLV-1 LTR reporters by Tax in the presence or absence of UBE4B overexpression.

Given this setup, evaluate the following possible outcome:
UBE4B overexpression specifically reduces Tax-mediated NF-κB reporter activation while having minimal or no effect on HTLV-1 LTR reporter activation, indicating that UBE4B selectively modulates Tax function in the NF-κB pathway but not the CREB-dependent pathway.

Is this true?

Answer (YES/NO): NO